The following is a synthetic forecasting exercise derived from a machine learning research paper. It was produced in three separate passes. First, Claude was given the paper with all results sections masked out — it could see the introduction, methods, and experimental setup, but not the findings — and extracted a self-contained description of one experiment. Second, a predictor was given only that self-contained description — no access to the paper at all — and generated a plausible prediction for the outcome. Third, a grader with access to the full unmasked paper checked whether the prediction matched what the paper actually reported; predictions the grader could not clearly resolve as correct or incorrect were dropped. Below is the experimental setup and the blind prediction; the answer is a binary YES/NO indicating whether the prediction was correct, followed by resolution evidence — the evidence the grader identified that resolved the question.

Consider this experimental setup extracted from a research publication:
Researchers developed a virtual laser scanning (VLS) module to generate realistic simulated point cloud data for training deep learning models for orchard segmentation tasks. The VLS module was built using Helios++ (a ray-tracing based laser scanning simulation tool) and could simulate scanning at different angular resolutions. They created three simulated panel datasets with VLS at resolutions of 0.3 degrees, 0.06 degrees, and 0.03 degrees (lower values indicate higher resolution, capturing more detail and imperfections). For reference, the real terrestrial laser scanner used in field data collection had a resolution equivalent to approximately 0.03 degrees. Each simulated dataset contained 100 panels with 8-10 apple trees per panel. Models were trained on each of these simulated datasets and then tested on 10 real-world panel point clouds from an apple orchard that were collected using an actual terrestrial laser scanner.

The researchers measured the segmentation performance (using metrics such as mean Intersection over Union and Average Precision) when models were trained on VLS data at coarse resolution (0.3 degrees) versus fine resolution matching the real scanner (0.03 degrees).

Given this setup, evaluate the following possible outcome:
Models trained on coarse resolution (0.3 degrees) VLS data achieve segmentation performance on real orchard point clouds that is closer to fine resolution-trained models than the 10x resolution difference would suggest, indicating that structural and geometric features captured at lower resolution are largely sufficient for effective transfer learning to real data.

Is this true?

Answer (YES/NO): NO